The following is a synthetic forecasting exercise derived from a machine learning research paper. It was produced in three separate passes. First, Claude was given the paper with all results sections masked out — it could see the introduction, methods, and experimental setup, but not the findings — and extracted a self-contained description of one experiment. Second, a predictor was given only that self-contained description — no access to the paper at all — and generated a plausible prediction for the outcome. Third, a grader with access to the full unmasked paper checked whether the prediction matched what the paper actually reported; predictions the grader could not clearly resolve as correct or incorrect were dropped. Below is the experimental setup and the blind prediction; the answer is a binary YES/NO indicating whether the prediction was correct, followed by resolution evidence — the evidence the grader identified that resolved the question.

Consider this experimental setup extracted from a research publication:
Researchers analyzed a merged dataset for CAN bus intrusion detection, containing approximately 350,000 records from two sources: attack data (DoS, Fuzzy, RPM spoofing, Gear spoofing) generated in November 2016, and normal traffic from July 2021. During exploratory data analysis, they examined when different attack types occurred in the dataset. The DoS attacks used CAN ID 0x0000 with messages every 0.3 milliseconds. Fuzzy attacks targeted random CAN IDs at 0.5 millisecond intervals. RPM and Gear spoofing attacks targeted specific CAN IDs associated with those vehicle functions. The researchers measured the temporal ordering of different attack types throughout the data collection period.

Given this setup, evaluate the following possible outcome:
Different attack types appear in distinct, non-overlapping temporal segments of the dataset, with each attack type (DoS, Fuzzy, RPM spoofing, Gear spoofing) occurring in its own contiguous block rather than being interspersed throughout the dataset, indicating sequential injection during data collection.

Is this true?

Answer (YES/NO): NO